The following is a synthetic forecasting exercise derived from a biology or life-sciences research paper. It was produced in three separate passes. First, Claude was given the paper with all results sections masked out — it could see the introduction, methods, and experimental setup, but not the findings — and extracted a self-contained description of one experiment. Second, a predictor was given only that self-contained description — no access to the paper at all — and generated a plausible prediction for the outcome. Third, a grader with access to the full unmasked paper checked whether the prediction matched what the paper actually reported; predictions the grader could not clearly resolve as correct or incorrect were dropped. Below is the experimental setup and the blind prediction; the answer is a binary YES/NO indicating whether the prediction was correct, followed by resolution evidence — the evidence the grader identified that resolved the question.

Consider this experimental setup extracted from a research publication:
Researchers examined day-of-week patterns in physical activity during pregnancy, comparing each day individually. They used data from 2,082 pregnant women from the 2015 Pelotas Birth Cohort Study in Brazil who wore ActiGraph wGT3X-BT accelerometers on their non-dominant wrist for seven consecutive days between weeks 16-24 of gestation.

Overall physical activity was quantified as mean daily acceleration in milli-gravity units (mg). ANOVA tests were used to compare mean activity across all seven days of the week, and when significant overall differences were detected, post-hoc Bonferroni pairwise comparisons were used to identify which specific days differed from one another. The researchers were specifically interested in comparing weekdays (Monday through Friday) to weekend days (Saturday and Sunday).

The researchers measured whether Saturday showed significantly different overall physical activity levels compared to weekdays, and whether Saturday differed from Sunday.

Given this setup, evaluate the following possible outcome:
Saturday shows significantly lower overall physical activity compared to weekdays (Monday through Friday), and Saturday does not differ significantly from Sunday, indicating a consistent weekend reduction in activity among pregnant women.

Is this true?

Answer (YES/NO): NO